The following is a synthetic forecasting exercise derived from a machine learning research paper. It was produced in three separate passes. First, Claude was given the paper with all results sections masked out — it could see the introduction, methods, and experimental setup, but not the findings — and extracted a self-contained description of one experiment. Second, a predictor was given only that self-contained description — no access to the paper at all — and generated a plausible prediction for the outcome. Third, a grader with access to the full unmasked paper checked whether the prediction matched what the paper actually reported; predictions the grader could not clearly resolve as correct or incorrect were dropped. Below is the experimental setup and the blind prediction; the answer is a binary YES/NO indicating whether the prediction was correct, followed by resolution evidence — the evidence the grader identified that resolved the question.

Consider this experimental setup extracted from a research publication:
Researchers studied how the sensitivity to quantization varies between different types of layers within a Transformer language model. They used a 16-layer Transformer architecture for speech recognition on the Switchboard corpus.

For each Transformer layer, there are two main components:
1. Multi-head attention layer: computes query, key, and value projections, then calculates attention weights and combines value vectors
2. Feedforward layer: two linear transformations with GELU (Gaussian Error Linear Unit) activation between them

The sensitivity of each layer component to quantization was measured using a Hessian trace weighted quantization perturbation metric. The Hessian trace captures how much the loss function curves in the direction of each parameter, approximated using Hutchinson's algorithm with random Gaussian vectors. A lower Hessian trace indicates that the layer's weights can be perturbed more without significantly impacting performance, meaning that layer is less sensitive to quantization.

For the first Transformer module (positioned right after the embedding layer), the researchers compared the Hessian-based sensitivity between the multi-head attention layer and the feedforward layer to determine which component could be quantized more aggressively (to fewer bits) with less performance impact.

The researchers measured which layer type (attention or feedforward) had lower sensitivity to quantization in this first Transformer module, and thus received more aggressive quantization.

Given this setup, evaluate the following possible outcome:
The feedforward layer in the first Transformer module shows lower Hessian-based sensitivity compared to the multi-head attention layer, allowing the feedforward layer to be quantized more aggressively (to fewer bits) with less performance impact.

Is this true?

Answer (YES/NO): NO